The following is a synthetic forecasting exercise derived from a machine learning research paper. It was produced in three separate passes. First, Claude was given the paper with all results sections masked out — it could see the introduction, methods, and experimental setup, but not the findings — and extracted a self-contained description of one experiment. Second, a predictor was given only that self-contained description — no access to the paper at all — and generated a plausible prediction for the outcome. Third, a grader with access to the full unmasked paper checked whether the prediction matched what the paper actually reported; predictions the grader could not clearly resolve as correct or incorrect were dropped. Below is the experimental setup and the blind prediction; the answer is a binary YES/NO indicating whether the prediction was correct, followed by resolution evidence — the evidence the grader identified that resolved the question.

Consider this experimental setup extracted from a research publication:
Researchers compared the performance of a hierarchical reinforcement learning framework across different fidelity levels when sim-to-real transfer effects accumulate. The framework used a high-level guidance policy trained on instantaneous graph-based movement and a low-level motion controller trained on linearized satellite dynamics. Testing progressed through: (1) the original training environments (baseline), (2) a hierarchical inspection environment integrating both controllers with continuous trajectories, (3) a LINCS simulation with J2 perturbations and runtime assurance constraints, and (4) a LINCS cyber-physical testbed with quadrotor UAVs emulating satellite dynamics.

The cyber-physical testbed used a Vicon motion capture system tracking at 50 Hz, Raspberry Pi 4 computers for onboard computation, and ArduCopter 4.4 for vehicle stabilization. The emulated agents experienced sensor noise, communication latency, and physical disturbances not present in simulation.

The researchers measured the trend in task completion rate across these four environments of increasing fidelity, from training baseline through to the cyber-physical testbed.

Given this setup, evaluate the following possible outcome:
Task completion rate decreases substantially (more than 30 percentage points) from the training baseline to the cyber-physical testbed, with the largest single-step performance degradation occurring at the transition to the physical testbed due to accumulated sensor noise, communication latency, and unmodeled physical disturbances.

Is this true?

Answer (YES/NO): NO